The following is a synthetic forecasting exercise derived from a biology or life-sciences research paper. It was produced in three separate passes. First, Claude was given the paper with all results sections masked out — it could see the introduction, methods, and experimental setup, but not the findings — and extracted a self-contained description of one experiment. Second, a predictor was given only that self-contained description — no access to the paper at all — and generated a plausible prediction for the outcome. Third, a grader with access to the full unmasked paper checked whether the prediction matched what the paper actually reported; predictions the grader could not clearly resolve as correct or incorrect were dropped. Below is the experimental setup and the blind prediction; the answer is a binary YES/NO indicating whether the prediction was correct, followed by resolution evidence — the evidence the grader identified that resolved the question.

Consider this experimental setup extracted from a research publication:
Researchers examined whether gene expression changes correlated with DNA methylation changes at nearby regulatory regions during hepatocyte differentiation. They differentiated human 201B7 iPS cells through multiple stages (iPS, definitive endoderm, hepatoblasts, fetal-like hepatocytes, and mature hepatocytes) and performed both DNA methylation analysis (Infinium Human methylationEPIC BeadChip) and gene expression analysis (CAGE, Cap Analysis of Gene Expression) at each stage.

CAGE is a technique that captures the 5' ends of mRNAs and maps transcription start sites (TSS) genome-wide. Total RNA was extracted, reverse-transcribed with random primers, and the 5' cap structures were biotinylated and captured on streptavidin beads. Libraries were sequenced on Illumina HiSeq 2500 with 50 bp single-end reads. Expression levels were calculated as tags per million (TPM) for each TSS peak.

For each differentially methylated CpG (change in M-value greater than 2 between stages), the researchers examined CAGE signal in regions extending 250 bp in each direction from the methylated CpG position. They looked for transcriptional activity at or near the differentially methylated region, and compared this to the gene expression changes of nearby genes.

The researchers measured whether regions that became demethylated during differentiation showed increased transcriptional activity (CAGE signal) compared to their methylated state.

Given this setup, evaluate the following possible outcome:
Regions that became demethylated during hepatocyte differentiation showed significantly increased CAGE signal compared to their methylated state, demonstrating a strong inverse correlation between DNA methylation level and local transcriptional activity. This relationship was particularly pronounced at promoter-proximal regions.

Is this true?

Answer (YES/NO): NO